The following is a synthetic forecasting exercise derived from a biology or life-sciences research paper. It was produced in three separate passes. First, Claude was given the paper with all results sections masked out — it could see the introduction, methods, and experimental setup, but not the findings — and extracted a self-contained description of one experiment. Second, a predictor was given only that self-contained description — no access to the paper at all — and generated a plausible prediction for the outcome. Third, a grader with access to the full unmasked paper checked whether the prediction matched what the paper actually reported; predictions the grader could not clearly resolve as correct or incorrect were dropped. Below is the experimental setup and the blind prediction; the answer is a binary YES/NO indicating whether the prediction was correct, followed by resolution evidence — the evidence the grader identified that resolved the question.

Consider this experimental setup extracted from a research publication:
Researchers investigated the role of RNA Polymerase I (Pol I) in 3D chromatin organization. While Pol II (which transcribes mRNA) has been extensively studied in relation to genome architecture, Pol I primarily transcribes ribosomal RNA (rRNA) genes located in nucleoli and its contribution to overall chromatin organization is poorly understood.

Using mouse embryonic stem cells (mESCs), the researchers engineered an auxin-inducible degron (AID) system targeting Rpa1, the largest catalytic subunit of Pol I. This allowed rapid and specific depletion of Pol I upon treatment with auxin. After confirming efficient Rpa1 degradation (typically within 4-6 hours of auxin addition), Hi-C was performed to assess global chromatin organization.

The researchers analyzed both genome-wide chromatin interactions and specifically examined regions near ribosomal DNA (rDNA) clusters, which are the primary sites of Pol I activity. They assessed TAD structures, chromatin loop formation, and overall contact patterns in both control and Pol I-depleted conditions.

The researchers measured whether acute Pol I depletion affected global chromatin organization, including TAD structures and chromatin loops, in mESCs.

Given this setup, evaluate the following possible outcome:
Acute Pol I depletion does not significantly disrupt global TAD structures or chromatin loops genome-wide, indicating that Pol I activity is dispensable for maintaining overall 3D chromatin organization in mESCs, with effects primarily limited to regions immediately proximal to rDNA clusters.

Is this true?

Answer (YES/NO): YES